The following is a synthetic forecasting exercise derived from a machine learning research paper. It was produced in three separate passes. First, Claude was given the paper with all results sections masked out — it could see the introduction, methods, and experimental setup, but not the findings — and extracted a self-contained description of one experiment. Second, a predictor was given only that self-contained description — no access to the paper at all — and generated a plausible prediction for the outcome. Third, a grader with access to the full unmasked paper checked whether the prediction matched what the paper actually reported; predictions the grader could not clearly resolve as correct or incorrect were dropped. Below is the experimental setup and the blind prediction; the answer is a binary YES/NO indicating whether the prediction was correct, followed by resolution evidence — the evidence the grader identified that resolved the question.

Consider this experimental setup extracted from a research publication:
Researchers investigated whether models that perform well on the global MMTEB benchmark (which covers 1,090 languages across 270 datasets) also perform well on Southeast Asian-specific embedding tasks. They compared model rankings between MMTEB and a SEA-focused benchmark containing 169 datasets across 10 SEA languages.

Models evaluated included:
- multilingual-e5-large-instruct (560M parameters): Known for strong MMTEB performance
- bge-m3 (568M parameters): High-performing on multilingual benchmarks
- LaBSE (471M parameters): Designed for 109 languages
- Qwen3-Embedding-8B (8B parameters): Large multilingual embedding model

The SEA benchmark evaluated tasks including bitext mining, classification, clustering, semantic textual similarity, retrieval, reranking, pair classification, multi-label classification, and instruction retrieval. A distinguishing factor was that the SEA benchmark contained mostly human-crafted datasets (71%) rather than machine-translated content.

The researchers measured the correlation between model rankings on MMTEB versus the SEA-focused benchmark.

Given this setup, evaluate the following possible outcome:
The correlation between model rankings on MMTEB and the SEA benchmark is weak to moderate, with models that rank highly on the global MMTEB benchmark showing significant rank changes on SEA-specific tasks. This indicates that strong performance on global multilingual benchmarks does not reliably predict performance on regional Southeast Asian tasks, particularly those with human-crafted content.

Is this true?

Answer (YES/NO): YES